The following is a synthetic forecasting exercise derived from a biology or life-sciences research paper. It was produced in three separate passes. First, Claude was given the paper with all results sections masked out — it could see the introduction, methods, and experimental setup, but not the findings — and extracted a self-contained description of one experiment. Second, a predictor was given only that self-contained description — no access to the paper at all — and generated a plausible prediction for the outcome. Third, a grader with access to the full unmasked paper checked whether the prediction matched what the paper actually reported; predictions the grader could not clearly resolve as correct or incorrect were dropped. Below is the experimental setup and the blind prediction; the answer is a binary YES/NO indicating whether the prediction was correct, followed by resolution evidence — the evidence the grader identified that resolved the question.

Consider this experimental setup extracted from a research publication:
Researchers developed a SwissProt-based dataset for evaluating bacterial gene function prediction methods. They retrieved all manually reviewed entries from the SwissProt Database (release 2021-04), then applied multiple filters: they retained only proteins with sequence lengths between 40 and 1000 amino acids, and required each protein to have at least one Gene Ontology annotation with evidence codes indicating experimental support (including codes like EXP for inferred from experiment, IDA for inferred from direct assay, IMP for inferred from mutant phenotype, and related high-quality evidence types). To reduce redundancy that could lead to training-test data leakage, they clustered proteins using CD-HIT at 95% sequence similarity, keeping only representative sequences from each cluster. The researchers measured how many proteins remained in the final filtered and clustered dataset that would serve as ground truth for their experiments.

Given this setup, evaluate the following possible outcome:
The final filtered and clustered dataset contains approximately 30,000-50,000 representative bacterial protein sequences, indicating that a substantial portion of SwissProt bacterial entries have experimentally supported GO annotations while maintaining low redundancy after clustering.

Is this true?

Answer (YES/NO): NO